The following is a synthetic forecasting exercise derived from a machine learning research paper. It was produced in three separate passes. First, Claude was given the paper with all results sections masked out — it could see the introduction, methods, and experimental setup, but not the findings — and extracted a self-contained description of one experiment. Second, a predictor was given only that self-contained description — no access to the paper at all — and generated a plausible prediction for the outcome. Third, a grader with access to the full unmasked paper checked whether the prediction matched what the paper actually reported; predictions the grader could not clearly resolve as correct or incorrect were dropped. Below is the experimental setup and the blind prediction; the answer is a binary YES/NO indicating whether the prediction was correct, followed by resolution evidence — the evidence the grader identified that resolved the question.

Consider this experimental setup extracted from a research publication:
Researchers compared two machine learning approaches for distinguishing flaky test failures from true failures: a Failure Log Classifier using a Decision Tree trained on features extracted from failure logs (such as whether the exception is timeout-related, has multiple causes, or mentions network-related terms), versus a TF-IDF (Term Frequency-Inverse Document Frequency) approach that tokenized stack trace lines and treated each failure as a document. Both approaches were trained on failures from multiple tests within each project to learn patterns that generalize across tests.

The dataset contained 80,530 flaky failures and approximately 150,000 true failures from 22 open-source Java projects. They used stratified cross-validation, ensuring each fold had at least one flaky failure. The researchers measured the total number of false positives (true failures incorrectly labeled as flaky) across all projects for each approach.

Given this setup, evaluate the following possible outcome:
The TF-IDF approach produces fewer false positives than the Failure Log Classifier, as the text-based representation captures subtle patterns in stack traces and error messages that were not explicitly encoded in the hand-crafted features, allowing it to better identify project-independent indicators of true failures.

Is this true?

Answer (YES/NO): YES